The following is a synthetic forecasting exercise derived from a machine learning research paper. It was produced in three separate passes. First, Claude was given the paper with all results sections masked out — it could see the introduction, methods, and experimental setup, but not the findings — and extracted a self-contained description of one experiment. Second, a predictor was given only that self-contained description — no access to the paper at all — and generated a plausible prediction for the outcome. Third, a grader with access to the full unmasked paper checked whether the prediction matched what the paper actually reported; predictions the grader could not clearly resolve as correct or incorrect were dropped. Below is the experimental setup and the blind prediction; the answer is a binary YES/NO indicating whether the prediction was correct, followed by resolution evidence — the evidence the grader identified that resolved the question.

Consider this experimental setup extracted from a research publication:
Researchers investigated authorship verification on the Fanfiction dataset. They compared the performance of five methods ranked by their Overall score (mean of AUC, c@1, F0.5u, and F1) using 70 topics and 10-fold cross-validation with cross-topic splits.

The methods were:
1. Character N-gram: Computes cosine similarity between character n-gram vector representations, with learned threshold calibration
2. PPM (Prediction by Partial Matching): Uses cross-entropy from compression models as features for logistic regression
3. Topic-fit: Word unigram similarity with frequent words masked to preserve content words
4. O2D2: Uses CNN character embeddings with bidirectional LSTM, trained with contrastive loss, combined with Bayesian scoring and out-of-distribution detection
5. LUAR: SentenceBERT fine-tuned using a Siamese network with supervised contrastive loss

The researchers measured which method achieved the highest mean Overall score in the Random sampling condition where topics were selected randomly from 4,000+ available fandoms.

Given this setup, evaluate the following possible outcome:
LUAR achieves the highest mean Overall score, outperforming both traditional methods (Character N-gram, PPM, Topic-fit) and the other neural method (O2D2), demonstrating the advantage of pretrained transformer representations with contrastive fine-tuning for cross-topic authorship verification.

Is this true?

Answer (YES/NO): NO